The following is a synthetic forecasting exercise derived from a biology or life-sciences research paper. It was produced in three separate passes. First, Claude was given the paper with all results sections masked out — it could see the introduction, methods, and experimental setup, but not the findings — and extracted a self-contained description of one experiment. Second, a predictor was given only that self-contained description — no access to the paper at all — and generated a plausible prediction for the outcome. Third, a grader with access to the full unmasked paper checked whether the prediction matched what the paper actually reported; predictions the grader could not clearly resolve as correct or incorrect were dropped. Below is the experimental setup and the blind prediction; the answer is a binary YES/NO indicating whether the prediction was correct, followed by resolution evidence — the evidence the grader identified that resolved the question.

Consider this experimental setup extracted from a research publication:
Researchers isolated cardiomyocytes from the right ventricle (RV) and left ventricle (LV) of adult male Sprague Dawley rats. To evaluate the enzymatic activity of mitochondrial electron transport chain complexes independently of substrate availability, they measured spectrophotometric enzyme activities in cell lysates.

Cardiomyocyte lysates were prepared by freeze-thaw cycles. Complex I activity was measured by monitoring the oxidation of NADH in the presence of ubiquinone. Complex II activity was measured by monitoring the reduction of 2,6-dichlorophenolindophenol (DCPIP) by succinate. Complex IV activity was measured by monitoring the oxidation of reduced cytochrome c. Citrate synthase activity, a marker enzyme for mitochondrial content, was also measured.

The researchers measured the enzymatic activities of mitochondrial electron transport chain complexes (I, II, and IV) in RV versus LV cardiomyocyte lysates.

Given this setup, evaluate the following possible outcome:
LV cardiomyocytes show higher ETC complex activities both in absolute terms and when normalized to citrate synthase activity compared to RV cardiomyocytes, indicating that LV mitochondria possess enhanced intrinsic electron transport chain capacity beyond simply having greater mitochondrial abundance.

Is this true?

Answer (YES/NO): NO